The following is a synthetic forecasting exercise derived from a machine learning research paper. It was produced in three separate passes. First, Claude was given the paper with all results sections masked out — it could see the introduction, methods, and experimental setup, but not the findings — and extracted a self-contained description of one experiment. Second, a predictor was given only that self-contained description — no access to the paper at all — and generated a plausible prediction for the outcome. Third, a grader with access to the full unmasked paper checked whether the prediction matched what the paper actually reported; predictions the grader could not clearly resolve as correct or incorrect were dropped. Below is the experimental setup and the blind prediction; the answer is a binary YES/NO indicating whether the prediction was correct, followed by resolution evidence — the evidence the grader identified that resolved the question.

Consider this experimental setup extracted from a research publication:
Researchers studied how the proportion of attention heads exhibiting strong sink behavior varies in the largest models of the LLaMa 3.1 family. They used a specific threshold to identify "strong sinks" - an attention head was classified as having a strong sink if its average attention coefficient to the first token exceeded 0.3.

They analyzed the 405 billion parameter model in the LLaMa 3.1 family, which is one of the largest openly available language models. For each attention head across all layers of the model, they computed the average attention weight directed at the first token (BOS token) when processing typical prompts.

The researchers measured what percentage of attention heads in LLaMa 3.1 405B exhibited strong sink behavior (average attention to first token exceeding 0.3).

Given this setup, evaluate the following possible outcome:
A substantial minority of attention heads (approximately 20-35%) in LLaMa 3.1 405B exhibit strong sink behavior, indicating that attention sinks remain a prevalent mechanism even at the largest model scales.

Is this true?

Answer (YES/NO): NO